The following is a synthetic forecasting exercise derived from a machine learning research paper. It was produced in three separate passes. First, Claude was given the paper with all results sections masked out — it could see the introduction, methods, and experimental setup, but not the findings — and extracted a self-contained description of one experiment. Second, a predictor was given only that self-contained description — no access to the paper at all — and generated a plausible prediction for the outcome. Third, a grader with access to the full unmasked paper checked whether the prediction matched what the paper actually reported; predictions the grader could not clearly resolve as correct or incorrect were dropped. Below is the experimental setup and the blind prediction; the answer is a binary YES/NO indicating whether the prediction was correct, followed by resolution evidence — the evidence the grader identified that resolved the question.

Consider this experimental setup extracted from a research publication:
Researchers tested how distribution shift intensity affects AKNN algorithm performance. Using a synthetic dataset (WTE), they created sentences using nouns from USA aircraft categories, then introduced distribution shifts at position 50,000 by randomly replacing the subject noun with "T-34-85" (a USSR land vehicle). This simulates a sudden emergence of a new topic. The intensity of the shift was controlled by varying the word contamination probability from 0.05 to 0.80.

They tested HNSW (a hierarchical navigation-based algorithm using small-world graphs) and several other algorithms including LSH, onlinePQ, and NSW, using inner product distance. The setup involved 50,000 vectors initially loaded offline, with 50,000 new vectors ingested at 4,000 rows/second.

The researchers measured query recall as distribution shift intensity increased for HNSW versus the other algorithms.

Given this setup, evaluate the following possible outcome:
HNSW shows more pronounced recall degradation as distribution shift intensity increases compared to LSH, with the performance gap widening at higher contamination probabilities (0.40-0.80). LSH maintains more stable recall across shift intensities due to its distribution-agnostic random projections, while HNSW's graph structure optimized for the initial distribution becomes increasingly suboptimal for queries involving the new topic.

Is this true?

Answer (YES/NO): NO